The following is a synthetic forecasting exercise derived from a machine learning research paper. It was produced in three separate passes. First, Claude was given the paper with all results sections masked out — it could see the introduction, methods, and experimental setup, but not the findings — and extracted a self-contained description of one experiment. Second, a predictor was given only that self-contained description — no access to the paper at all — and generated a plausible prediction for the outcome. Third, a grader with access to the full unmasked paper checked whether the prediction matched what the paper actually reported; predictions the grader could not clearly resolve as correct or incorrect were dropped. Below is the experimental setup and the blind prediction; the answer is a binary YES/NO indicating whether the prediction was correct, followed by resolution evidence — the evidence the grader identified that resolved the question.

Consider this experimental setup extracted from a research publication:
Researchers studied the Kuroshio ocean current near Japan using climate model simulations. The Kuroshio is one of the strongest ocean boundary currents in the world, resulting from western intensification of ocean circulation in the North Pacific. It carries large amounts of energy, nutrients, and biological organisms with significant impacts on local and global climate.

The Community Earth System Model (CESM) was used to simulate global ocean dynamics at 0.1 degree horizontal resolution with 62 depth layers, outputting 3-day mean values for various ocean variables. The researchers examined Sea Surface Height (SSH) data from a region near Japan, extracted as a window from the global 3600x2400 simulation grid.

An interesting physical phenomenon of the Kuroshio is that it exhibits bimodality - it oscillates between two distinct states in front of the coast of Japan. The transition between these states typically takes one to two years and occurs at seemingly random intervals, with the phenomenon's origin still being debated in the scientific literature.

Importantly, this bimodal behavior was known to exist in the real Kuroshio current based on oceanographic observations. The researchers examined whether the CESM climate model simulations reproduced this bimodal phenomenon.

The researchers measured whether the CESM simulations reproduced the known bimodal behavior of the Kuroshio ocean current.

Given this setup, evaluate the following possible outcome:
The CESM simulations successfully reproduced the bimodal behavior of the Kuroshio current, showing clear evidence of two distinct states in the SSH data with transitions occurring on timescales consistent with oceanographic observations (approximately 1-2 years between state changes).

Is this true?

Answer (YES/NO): NO